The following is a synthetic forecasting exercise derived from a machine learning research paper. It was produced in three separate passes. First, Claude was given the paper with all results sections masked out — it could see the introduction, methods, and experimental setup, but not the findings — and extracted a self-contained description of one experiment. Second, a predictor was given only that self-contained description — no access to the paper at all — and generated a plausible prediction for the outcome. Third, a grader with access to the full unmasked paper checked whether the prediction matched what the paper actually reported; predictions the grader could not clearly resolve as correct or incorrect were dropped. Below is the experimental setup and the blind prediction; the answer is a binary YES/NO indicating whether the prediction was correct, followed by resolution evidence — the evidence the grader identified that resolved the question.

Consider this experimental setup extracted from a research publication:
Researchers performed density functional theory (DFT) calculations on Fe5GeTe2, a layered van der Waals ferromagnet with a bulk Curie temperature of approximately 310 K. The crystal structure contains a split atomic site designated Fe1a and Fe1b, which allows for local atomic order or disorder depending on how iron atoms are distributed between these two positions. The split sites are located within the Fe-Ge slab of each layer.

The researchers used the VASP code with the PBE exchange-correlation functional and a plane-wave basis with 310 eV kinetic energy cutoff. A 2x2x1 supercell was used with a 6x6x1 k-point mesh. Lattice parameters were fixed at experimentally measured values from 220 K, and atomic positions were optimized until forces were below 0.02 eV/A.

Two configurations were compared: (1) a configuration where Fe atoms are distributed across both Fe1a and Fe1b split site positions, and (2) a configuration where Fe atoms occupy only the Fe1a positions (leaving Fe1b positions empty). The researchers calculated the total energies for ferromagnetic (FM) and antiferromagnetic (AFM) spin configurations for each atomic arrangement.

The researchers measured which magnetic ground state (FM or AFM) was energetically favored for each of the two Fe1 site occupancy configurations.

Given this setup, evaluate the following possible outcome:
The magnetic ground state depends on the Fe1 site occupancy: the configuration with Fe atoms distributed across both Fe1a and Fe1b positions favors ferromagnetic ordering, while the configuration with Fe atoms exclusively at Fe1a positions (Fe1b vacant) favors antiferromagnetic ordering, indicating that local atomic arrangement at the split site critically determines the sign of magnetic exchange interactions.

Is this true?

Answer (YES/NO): YES